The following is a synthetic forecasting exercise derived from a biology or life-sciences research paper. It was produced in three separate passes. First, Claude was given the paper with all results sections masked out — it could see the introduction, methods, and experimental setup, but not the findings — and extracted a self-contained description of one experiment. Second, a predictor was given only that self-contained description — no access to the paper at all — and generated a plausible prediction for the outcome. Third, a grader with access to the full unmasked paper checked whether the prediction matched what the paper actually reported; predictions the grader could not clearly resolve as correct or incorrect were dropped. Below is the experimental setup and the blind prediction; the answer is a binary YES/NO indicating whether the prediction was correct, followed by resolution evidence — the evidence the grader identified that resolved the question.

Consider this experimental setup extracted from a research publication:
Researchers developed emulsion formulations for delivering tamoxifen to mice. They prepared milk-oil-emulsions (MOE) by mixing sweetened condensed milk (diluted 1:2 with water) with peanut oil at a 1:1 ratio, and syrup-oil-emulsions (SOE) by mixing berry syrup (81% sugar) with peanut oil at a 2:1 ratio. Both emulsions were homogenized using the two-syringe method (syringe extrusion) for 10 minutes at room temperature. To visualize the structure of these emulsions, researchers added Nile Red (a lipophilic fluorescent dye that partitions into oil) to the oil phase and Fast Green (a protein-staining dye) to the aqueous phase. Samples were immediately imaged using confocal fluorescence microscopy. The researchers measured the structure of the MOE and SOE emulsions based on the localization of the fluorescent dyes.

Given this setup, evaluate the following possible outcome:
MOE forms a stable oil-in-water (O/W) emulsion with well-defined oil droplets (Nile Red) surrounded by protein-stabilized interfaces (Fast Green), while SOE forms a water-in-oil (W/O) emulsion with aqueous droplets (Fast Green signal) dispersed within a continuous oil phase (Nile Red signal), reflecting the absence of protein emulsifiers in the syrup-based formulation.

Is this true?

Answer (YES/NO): NO